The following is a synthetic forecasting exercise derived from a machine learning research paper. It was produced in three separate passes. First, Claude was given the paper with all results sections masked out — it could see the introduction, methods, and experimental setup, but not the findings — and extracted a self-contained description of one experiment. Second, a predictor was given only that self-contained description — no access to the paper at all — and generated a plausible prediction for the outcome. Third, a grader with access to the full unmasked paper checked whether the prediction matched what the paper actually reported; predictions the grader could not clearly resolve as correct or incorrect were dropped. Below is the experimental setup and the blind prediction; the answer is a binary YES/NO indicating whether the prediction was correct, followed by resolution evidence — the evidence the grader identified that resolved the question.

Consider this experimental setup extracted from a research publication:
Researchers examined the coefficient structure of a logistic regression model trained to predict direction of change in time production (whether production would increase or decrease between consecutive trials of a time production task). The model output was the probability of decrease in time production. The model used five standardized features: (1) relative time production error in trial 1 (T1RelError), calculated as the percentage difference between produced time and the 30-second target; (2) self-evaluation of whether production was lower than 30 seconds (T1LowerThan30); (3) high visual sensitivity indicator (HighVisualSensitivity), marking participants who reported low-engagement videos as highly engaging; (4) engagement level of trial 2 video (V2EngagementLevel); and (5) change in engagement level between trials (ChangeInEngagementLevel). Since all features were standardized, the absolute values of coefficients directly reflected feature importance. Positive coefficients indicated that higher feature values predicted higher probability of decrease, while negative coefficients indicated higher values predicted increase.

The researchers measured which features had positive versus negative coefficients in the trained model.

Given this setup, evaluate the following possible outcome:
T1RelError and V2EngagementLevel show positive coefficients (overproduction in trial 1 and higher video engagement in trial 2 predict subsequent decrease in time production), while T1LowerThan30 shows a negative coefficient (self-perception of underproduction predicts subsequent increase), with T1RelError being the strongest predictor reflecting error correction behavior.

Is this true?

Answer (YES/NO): NO